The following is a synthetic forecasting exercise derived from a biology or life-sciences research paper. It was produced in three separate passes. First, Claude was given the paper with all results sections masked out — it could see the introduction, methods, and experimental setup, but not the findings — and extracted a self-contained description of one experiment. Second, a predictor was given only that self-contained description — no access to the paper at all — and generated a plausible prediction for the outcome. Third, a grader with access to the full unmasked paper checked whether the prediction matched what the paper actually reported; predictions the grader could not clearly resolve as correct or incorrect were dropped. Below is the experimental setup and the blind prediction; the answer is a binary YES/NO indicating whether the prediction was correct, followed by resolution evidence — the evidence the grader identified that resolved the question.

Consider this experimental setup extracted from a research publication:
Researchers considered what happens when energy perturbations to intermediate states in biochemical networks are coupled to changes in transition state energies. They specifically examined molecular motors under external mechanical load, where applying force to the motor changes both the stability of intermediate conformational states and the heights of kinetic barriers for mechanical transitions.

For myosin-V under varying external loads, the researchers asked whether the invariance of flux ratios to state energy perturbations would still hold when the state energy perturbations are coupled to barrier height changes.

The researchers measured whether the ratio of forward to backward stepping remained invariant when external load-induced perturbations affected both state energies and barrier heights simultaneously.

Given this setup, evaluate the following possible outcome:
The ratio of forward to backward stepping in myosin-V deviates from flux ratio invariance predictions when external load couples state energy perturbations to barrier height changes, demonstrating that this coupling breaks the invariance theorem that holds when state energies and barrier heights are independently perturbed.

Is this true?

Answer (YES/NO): YES